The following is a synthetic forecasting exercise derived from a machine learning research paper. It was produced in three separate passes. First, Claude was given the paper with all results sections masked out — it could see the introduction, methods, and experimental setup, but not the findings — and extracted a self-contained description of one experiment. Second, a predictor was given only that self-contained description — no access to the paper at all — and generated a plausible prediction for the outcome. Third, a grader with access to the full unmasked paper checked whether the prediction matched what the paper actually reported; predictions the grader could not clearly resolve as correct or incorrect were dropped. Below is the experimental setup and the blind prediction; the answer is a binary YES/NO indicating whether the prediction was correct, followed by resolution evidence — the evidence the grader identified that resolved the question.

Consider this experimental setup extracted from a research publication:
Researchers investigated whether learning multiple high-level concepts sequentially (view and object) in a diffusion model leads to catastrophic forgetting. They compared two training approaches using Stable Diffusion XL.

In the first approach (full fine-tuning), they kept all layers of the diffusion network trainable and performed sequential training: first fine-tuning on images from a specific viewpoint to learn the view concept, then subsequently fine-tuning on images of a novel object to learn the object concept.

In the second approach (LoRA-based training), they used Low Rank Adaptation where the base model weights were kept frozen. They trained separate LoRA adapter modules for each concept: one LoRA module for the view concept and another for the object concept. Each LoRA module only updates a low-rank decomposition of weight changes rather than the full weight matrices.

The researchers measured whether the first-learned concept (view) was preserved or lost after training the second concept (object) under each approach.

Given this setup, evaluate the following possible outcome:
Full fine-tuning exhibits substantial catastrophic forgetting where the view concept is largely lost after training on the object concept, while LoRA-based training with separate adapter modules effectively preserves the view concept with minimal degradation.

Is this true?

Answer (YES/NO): YES